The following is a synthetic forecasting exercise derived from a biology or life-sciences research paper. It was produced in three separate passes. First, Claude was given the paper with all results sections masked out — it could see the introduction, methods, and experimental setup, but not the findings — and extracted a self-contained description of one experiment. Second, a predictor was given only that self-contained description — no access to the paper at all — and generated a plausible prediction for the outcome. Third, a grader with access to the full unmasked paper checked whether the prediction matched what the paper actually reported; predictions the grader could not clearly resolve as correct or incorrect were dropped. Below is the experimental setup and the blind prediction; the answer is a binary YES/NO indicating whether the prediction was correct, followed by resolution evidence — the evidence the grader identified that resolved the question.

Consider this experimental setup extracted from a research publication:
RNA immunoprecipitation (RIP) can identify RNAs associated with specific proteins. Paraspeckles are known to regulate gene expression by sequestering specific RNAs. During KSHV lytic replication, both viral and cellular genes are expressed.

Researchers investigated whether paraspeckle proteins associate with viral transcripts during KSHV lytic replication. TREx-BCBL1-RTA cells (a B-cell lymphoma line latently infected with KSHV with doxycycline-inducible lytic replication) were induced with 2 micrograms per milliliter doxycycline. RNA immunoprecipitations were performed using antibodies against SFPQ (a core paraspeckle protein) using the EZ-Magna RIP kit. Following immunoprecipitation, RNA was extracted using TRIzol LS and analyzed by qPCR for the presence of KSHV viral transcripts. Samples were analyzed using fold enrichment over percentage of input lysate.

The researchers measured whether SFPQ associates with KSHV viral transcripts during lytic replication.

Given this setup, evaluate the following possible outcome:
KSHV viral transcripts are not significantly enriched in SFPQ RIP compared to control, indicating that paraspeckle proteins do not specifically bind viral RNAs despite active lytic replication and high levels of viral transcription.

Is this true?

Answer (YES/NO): NO